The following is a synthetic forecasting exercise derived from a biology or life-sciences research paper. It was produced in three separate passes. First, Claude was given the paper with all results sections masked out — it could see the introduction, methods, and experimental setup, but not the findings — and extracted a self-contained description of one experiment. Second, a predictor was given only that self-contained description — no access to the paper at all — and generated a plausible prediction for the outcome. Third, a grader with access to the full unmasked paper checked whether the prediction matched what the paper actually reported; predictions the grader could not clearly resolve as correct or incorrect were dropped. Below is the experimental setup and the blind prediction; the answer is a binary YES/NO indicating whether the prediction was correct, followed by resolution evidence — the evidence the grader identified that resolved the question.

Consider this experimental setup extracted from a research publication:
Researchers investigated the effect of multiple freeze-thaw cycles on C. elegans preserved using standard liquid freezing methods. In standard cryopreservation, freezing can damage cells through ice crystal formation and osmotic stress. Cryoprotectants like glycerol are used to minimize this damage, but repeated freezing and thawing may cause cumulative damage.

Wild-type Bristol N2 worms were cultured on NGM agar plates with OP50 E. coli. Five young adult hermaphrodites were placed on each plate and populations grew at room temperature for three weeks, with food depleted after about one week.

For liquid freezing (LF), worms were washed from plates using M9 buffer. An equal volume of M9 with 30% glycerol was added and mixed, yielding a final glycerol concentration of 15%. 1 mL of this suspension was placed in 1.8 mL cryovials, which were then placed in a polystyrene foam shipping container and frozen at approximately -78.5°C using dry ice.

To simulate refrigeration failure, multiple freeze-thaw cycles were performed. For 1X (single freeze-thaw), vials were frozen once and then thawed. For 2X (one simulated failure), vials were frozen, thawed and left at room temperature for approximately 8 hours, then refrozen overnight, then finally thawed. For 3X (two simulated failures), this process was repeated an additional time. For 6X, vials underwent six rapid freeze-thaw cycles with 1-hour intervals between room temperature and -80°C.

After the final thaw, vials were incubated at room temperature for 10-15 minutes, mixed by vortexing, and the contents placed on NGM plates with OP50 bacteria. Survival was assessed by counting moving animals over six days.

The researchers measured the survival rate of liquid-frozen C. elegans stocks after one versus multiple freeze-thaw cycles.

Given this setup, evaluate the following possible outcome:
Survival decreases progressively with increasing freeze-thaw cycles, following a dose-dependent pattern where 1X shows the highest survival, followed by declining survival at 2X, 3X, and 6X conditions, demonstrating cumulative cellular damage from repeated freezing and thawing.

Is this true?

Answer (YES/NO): NO